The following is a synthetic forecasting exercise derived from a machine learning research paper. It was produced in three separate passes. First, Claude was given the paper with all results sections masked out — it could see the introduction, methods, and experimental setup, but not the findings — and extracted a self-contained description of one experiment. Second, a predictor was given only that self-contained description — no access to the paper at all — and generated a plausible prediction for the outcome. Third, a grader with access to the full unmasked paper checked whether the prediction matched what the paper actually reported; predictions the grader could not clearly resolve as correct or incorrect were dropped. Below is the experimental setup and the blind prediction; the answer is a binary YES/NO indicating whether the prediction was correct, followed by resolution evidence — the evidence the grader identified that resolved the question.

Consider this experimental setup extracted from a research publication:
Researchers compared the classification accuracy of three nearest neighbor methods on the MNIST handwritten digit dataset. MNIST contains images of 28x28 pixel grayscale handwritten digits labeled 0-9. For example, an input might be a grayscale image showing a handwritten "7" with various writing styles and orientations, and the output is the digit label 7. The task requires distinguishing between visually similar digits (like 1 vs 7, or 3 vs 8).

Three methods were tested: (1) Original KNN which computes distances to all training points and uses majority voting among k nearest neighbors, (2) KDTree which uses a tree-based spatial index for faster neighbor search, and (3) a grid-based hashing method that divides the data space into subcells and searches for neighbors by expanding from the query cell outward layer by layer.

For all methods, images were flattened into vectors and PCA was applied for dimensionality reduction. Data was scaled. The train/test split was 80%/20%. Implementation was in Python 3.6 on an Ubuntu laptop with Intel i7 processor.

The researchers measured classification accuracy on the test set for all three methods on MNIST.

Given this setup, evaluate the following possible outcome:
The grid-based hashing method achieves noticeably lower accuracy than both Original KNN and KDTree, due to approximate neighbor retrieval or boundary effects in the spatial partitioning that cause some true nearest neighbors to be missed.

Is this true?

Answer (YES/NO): NO